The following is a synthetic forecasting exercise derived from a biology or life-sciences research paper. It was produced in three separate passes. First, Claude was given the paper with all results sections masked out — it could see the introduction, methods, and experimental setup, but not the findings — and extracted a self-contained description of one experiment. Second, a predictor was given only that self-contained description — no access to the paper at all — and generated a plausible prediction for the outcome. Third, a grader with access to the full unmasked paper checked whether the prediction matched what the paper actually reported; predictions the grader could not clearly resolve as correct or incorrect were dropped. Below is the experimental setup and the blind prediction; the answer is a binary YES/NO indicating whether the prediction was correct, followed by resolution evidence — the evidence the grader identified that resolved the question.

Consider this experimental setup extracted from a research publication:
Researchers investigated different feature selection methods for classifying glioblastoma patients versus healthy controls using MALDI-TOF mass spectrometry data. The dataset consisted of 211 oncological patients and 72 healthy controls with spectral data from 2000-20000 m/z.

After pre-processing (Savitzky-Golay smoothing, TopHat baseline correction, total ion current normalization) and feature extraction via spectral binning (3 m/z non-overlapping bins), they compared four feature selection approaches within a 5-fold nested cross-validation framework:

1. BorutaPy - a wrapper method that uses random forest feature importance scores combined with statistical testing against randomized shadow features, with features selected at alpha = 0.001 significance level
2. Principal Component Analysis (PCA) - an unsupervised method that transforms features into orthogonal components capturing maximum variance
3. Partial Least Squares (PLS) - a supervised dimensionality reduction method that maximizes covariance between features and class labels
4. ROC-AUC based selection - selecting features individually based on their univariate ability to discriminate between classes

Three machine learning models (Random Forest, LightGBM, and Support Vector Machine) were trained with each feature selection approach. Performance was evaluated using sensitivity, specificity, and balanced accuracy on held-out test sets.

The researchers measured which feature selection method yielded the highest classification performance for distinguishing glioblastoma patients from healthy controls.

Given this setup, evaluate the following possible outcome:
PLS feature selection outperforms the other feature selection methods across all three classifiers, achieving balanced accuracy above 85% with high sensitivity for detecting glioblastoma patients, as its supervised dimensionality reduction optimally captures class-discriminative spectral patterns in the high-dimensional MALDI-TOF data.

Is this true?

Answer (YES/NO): NO